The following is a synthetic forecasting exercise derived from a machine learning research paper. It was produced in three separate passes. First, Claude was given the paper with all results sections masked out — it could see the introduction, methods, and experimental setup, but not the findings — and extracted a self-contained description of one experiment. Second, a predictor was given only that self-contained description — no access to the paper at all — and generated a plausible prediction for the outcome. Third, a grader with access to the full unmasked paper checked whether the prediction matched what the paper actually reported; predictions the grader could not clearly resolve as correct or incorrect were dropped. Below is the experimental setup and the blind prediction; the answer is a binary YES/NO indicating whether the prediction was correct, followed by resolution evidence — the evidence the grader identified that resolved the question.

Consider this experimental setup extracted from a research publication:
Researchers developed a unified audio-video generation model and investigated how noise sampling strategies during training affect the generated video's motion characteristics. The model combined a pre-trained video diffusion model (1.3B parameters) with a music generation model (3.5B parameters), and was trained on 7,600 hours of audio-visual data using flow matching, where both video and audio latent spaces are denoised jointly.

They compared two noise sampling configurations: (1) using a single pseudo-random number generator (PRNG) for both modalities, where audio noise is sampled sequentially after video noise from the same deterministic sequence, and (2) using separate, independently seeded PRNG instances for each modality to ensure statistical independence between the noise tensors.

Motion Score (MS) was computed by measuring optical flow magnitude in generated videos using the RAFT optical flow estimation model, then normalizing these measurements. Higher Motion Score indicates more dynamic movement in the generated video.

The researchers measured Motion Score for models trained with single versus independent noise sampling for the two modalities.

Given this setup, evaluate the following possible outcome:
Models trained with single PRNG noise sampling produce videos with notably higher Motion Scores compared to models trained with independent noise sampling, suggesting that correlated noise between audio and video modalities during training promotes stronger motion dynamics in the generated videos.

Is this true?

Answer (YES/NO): YES